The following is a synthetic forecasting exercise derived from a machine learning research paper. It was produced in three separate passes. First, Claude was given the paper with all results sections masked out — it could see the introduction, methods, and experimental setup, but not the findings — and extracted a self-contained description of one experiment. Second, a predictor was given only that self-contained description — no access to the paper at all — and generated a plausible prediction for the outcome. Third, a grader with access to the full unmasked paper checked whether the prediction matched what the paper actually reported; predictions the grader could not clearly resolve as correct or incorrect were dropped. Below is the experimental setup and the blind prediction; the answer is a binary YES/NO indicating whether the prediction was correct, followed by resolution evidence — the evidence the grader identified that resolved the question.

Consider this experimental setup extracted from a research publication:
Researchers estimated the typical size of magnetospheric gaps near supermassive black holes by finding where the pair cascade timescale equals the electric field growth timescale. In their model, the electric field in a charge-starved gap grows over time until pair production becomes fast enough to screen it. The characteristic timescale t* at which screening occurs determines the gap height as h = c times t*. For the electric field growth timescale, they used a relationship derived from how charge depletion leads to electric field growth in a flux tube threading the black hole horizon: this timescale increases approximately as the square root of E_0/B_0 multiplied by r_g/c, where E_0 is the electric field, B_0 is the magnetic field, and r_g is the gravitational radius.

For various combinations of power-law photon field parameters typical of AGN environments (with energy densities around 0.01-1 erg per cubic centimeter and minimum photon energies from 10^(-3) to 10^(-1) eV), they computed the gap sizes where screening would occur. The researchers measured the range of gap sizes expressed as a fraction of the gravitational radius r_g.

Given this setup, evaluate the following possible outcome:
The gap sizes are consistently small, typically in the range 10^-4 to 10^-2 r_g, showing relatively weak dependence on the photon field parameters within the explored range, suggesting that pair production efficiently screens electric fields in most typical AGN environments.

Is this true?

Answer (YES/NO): NO